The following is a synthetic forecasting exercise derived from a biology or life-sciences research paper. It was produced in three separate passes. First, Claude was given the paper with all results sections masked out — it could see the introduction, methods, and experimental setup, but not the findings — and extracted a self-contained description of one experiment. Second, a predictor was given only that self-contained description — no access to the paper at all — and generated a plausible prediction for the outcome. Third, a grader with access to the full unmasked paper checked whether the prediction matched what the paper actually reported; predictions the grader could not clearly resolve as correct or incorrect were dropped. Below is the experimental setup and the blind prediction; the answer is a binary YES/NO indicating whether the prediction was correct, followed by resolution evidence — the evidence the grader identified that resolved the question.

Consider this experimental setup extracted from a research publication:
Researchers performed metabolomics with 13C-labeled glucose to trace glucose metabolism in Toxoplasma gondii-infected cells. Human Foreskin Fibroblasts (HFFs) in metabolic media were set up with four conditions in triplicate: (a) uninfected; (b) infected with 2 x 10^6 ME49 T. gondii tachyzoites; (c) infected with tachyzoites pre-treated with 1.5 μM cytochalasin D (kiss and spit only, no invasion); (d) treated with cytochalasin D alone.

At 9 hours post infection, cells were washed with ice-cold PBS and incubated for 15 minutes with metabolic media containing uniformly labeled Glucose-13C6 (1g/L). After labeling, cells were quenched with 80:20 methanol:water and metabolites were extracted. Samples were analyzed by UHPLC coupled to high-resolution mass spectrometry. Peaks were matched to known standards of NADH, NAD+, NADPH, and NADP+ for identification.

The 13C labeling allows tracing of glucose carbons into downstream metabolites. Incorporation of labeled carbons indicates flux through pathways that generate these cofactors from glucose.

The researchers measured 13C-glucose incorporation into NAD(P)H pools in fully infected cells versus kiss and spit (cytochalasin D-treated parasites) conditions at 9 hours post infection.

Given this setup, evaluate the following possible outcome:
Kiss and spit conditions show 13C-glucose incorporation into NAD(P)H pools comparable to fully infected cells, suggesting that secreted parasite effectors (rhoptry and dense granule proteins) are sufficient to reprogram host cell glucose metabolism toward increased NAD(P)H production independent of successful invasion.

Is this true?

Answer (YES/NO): YES